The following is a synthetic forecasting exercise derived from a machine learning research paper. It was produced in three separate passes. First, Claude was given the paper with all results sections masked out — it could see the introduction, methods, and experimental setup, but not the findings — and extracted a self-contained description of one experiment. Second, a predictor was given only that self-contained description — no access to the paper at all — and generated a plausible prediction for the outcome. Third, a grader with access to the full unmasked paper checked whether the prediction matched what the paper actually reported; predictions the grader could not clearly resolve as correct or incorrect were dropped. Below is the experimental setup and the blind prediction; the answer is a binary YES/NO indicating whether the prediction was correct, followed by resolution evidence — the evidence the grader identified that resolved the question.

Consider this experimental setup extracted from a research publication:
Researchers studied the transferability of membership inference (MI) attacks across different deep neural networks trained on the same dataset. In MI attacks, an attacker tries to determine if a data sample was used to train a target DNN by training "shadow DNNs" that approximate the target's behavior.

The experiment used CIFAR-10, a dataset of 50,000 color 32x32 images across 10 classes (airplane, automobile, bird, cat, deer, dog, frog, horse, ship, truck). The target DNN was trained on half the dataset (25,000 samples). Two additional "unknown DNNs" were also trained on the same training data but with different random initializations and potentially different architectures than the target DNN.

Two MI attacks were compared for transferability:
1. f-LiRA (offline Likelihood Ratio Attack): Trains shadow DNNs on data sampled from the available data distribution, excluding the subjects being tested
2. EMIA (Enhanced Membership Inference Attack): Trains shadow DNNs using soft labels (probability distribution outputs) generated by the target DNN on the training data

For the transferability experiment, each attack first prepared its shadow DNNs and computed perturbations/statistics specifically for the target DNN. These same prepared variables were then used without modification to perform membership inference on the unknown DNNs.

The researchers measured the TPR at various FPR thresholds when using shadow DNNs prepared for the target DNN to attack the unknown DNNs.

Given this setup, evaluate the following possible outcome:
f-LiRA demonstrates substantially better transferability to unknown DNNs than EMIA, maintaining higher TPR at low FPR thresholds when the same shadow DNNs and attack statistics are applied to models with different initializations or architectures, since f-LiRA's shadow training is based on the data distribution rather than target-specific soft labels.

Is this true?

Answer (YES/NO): YES